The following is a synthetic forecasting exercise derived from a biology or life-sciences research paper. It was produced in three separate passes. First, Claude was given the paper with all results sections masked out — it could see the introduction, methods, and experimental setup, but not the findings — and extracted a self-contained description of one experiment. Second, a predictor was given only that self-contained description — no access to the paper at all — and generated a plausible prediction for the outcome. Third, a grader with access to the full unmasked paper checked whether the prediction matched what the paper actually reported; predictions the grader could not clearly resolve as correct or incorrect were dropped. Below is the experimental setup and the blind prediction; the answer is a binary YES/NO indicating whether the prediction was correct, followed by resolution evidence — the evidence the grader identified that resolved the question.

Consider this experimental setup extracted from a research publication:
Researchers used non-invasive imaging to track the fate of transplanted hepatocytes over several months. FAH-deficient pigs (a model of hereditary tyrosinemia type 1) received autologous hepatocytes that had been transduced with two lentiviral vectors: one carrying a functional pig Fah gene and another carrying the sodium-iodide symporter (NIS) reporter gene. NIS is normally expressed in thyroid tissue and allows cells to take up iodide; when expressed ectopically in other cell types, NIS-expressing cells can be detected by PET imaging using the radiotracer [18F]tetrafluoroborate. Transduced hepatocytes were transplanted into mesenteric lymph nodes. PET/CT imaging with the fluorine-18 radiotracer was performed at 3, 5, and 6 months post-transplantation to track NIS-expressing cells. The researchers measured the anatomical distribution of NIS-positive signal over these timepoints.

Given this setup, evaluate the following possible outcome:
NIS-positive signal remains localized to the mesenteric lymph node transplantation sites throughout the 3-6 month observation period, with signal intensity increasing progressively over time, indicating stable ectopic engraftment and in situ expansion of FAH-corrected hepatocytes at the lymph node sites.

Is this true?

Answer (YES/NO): NO